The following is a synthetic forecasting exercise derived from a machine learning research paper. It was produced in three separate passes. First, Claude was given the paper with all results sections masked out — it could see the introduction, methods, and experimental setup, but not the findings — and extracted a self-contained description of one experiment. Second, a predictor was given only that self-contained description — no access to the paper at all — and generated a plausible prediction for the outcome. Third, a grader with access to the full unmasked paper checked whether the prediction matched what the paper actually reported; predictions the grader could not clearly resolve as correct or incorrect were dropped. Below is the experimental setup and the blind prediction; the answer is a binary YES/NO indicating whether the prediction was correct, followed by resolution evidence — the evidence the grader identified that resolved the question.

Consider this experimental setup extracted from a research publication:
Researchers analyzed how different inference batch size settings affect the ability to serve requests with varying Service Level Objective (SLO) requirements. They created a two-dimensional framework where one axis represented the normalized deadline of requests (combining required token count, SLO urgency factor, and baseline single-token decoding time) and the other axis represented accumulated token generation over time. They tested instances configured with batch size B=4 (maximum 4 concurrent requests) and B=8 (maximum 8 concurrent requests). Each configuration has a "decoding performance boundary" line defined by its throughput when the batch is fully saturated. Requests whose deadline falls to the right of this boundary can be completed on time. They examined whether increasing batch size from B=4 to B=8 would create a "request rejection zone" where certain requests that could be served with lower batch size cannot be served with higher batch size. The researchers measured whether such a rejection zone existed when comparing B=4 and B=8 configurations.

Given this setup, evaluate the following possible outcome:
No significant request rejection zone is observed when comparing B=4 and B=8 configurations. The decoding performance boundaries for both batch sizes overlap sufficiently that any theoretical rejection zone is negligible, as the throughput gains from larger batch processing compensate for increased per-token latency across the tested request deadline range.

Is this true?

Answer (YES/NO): NO